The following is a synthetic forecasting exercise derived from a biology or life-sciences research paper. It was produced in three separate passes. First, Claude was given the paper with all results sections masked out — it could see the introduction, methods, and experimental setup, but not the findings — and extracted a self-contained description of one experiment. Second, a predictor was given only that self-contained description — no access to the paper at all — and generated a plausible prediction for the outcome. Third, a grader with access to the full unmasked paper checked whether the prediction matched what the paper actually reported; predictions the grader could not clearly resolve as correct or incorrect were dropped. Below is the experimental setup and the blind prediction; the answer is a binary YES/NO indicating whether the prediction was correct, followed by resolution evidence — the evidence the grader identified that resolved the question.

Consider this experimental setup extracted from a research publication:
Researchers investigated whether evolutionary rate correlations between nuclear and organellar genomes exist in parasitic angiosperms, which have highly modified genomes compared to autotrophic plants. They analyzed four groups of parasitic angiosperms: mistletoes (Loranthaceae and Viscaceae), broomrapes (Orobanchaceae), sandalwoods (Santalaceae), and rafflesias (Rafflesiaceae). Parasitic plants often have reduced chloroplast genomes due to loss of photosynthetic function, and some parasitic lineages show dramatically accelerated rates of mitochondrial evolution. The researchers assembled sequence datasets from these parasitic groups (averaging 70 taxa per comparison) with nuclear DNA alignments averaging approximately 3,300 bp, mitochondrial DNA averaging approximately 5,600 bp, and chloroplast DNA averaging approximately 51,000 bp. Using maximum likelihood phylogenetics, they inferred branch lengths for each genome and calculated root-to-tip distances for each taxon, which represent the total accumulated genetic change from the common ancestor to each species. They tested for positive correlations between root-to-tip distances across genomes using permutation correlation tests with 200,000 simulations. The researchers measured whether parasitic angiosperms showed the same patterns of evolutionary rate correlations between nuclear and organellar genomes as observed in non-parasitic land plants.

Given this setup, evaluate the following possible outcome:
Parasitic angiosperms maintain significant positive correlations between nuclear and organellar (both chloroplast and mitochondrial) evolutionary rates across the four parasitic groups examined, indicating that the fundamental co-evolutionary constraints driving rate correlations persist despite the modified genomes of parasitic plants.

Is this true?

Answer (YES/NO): NO